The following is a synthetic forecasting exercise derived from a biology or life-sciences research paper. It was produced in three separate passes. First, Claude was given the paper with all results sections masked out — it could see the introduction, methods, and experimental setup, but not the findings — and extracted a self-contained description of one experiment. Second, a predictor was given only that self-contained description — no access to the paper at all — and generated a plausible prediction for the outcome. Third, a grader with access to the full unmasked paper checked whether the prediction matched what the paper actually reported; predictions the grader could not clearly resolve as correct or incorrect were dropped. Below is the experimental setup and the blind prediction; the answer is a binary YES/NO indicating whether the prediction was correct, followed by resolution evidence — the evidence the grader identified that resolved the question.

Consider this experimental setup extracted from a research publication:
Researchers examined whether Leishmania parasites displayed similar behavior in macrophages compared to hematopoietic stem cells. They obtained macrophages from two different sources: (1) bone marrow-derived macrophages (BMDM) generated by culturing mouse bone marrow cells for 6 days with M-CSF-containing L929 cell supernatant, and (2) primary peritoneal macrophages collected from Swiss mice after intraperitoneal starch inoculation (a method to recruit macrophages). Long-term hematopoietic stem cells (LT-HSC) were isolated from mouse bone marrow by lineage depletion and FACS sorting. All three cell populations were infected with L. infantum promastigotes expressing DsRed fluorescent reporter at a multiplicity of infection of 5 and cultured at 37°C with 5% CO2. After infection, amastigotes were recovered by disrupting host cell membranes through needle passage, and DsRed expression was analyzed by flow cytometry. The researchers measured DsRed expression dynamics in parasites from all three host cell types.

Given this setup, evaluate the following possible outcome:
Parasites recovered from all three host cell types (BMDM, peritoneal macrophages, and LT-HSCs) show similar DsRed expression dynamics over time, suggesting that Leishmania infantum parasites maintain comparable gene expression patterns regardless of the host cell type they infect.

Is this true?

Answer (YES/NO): NO